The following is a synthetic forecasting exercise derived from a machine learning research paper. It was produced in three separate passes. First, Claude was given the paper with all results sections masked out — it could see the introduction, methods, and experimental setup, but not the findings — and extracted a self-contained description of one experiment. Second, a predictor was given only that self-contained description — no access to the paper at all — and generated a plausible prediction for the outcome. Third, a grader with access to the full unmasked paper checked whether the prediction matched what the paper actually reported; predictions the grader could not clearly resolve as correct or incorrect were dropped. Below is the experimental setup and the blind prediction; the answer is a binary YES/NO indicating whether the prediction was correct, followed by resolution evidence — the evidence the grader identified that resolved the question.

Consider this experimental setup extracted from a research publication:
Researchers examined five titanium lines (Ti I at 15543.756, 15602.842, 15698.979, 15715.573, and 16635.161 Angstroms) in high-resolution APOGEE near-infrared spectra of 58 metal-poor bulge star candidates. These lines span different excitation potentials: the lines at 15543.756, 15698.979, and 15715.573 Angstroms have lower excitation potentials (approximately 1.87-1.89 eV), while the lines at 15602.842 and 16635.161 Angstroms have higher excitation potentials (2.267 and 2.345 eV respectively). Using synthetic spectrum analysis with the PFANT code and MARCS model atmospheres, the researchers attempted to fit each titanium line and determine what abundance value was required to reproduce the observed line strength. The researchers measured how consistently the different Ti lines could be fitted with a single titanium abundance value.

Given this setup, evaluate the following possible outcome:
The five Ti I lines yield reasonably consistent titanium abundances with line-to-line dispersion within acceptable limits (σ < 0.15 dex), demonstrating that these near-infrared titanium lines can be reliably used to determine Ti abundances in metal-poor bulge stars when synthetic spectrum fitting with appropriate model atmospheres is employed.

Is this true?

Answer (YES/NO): NO